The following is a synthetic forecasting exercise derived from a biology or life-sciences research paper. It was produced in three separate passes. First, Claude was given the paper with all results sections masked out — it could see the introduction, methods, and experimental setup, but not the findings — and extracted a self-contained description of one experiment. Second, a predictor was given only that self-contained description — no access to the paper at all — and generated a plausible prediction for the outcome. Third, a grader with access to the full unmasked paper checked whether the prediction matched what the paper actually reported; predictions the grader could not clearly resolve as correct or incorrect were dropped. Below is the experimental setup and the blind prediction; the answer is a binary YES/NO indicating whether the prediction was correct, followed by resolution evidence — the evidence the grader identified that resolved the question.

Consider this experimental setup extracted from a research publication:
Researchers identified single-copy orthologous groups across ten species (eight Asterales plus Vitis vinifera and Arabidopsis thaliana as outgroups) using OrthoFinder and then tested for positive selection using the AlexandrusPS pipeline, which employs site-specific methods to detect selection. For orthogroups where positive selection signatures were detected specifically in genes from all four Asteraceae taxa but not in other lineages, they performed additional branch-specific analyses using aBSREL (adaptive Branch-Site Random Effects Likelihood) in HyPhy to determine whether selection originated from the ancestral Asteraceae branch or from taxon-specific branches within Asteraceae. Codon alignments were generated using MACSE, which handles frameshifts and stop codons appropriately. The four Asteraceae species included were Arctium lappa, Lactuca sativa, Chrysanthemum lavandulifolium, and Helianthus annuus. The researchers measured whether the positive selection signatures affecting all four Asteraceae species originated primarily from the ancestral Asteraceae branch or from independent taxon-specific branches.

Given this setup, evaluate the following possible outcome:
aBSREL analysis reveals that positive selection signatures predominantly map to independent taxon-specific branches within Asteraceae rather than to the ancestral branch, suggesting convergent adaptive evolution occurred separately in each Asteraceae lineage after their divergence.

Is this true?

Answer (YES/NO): NO